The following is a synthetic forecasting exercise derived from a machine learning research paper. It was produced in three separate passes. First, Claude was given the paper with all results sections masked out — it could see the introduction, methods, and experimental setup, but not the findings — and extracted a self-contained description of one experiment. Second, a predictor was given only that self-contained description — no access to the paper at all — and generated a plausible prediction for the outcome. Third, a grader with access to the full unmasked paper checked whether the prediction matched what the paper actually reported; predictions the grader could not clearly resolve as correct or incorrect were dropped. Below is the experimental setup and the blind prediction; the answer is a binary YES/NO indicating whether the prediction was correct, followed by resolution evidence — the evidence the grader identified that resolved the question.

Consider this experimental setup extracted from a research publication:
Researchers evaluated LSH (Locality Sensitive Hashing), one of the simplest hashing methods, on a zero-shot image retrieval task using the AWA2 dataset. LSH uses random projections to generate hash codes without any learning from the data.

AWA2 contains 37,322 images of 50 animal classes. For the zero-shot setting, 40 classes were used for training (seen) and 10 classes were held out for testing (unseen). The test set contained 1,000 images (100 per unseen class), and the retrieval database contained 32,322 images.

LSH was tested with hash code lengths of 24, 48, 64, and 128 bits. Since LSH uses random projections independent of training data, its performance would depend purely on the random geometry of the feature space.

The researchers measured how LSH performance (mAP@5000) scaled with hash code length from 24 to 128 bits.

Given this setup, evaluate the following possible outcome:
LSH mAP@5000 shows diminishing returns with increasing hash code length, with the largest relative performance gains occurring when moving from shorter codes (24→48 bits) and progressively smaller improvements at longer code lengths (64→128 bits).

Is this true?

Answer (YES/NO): NO